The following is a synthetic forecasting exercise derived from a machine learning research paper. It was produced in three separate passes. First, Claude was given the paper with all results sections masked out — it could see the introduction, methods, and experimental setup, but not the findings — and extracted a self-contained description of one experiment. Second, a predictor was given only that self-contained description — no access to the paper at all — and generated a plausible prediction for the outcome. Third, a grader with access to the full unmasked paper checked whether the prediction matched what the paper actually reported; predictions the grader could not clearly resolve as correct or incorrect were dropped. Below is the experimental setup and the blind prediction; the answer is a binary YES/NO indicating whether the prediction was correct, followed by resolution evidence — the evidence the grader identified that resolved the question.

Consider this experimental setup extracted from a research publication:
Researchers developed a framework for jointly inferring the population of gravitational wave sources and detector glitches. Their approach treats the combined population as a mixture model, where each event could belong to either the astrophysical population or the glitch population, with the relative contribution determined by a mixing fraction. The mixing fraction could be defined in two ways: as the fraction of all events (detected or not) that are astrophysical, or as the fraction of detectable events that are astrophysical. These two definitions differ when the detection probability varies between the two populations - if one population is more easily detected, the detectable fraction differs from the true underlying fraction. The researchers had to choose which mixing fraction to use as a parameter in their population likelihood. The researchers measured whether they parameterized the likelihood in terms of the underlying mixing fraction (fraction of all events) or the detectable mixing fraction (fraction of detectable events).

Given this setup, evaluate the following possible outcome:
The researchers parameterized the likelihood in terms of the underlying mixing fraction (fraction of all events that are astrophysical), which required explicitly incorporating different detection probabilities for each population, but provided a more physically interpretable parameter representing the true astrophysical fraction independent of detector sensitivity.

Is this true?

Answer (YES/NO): NO